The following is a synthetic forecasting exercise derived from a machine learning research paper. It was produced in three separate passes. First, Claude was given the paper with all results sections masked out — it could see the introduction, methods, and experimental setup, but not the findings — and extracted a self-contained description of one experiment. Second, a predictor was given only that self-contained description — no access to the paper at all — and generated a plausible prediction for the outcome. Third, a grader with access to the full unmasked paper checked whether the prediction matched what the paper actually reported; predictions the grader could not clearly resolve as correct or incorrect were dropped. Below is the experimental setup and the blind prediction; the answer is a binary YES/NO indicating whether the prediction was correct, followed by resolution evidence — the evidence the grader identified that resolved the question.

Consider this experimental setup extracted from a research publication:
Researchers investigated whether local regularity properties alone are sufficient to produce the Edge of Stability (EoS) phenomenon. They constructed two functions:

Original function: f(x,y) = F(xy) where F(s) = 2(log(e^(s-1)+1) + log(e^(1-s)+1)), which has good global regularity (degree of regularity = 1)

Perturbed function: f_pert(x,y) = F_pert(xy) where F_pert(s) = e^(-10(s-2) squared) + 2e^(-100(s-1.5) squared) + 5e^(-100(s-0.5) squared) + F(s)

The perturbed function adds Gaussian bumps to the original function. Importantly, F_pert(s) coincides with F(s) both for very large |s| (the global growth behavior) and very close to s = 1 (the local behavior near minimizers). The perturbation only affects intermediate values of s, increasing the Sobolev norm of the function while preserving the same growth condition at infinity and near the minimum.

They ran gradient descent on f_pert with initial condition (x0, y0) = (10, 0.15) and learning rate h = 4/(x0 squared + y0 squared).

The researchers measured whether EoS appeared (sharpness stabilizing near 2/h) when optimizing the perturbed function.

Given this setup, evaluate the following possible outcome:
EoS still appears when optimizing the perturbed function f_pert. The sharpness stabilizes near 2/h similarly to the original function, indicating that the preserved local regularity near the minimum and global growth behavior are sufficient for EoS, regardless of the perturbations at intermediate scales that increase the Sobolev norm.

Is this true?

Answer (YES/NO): NO